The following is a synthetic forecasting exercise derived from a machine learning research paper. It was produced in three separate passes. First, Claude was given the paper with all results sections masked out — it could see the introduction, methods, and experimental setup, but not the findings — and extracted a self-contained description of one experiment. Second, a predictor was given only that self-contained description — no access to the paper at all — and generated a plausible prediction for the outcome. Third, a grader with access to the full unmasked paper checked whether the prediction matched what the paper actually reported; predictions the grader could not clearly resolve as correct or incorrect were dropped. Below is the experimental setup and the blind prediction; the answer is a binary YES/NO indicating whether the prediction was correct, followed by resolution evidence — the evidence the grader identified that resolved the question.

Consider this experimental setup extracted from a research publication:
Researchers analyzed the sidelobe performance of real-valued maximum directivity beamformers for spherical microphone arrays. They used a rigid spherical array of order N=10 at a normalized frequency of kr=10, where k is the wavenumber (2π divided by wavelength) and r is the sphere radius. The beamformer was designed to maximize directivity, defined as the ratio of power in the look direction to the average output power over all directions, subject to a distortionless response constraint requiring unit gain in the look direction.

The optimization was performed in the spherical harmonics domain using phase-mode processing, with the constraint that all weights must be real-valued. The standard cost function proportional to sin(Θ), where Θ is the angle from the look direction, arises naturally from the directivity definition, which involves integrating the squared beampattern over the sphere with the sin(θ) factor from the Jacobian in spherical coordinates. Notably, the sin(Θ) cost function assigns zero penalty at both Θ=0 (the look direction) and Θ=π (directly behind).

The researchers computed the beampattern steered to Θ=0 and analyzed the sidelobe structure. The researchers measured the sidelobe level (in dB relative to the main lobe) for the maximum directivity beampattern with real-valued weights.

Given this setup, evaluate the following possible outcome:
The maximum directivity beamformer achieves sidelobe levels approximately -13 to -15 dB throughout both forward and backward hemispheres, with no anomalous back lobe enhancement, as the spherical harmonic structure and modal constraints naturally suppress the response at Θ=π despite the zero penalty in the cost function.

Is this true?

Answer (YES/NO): NO